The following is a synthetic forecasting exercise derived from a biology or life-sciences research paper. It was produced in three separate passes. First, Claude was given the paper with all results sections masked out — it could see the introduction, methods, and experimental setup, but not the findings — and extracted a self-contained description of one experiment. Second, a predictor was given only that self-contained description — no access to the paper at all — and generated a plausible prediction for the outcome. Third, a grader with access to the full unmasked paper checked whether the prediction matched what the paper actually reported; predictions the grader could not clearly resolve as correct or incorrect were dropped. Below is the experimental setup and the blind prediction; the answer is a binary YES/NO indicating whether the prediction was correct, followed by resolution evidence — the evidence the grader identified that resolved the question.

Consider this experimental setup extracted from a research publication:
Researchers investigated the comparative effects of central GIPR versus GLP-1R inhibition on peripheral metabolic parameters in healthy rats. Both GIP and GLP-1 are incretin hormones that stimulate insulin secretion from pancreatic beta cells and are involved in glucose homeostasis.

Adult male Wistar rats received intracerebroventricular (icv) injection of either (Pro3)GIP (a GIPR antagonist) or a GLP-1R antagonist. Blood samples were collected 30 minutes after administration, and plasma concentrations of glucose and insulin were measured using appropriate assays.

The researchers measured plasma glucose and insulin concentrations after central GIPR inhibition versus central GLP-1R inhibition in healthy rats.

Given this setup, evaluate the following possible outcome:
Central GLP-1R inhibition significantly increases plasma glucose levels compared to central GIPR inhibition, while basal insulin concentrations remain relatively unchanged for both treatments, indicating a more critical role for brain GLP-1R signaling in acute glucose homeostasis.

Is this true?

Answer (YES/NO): NO